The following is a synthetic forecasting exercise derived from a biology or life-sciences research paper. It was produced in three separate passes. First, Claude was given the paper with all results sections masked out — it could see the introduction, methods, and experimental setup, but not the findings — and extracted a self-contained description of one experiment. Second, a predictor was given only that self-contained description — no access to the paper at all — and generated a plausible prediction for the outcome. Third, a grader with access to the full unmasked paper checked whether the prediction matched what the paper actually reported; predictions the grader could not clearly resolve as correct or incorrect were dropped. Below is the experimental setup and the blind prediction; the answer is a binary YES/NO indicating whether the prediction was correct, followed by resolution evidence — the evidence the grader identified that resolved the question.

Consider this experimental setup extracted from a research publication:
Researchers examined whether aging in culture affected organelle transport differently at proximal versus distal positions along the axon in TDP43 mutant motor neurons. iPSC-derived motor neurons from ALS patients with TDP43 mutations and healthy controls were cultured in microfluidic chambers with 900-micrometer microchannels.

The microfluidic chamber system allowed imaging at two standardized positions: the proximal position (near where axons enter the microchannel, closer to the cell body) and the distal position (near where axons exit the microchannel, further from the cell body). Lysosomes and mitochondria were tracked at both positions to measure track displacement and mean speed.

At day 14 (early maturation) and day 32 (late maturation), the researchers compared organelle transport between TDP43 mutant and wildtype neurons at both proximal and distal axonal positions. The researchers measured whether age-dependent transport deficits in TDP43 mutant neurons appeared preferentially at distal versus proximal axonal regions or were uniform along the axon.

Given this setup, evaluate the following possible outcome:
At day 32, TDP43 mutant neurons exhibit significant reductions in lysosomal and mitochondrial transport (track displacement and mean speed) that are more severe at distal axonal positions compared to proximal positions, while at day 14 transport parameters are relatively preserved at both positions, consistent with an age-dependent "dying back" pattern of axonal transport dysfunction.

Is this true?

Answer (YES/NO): NO